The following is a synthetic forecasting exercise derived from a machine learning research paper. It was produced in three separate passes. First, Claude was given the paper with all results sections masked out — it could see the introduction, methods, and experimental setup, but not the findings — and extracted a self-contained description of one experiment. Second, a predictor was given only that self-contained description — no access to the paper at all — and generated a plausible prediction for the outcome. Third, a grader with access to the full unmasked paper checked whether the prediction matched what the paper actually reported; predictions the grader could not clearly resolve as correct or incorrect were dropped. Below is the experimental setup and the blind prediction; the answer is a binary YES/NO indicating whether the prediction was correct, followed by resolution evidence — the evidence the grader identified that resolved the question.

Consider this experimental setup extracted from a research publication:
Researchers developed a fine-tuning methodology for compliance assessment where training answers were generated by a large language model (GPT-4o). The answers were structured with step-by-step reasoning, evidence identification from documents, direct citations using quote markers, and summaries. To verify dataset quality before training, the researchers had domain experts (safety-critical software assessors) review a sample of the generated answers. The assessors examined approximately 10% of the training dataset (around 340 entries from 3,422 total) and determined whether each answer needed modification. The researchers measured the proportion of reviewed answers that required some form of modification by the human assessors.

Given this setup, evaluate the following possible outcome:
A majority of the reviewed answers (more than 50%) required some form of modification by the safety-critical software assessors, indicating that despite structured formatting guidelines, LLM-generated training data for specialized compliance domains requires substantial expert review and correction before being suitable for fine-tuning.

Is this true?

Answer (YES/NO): NO